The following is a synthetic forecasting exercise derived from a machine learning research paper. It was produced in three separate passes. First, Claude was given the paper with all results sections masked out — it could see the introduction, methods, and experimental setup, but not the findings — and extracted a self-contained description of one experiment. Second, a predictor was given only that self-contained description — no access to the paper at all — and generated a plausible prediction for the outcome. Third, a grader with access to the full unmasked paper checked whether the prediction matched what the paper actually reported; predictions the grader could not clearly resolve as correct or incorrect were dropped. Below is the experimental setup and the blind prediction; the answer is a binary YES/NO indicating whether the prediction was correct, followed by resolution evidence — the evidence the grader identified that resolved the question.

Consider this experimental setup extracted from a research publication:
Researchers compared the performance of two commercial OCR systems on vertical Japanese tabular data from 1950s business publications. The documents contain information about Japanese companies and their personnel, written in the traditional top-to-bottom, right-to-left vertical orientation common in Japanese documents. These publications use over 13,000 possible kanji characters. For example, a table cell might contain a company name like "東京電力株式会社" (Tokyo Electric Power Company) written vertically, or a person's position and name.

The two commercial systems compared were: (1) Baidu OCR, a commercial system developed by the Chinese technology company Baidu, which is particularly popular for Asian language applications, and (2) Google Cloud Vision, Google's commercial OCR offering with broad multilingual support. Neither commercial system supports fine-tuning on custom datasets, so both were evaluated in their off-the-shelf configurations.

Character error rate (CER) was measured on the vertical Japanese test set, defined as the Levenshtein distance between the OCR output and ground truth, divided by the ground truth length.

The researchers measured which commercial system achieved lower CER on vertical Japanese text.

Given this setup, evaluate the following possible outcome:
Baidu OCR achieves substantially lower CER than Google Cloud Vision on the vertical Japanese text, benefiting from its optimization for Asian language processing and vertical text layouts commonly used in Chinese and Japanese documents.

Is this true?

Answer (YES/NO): YES